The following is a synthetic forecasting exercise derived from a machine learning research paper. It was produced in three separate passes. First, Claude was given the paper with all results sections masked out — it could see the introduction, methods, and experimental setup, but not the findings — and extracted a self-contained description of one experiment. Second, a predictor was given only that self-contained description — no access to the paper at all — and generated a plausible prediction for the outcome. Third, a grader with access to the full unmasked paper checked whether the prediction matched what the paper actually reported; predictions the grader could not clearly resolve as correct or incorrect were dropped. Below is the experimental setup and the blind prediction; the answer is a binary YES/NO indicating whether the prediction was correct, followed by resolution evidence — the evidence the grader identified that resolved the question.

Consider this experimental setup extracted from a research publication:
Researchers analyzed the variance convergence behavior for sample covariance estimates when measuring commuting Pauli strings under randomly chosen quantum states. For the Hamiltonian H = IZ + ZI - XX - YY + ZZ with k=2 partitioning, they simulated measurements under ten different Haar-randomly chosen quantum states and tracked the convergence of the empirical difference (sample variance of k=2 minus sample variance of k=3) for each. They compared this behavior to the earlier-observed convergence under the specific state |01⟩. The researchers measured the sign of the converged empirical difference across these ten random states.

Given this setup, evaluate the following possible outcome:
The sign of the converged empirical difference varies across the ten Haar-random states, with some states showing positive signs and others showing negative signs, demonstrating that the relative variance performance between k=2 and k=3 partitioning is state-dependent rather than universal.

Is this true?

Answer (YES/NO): NO